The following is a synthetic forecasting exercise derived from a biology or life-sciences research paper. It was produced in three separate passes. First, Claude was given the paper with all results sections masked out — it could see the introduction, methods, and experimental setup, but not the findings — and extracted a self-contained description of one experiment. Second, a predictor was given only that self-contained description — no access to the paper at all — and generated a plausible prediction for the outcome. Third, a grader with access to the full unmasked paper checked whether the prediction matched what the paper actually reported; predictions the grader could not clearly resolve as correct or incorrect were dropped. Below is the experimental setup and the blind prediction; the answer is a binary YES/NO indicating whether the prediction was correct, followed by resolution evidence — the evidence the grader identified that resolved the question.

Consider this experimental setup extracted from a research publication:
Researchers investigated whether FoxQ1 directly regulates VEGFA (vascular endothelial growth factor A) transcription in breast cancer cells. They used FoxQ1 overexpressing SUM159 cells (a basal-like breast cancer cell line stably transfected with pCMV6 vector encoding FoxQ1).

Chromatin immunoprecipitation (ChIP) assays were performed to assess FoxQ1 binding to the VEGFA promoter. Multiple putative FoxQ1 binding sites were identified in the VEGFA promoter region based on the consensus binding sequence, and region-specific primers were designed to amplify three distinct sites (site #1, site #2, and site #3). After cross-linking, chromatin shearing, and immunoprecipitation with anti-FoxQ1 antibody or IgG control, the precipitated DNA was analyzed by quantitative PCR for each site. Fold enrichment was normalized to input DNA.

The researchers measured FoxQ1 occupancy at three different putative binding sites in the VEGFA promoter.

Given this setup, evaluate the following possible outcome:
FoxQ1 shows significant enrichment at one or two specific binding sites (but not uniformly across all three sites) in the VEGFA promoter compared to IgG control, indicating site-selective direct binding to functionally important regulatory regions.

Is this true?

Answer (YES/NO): NO